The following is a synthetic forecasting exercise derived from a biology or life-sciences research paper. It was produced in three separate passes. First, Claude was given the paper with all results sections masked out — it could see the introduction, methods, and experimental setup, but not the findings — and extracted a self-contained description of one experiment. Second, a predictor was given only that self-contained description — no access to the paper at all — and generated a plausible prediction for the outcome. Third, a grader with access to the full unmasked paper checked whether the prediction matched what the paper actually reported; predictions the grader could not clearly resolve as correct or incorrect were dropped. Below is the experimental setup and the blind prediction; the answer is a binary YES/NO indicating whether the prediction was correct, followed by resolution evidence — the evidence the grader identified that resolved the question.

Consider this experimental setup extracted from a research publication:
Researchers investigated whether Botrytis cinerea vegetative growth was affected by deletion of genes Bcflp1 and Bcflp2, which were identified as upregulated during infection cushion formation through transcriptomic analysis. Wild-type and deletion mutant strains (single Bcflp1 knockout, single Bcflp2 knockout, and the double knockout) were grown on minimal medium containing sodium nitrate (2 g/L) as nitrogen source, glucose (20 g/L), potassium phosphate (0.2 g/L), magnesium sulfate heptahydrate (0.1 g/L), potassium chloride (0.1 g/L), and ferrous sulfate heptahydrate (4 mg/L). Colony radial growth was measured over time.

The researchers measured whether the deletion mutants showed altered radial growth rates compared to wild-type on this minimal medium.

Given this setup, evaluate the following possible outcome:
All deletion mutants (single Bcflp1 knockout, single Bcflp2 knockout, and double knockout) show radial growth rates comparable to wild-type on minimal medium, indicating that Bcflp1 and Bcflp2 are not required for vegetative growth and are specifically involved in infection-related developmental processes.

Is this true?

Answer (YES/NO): NO